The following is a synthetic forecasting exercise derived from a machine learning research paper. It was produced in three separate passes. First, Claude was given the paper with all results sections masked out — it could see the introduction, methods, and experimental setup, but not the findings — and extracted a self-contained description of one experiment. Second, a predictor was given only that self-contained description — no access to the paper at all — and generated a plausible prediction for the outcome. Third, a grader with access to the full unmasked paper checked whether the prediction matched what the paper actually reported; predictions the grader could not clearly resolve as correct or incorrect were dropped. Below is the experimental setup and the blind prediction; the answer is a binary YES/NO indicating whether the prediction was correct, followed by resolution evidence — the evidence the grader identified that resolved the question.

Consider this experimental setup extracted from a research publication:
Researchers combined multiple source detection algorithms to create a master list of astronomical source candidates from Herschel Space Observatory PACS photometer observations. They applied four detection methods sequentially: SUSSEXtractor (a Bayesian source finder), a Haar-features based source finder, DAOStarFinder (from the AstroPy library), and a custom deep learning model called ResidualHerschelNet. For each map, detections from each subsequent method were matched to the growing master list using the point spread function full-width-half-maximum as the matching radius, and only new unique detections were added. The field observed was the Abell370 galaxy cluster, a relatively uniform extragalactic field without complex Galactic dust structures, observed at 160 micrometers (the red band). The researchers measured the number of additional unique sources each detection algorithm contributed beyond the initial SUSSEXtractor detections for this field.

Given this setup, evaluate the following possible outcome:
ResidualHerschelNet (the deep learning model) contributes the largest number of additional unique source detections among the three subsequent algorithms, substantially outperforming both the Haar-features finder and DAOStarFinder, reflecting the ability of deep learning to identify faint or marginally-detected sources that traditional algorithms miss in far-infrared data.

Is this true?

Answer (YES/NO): NO